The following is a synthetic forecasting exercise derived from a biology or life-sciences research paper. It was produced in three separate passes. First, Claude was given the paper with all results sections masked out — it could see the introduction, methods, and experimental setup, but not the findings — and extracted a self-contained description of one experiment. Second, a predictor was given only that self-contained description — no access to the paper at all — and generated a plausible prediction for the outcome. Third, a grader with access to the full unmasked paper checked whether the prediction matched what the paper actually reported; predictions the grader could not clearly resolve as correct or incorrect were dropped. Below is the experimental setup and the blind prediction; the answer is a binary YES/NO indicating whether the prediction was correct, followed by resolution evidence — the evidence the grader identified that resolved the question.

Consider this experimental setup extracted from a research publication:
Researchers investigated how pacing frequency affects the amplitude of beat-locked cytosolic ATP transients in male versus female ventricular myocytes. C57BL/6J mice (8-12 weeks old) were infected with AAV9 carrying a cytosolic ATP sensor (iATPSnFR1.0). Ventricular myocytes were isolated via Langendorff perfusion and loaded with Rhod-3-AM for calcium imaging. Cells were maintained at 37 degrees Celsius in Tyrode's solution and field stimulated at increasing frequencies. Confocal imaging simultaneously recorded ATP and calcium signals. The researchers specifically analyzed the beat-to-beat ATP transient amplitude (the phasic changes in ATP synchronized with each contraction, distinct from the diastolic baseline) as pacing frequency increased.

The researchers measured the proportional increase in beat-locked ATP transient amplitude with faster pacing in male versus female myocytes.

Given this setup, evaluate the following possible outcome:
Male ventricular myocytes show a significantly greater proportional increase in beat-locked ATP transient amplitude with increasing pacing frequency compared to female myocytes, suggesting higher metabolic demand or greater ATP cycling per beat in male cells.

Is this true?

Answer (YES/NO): YES